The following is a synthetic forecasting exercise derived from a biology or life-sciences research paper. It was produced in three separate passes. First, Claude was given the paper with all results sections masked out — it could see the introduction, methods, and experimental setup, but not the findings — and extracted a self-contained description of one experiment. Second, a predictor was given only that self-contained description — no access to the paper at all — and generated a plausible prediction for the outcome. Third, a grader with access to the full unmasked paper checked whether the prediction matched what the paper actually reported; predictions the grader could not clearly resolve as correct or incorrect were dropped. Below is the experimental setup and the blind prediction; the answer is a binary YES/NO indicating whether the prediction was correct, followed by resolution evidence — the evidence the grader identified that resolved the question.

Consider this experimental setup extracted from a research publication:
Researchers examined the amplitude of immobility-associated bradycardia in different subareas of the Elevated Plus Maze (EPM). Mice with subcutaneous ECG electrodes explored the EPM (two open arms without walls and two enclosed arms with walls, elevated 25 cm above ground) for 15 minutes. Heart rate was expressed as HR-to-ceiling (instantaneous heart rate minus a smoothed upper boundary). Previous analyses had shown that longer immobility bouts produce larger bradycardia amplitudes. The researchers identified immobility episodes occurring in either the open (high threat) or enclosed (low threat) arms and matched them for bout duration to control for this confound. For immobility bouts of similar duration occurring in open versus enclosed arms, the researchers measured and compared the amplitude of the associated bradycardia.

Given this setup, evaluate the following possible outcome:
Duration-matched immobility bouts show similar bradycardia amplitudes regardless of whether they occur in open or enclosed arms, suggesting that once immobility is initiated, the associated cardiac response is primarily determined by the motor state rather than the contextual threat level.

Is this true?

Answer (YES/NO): NO